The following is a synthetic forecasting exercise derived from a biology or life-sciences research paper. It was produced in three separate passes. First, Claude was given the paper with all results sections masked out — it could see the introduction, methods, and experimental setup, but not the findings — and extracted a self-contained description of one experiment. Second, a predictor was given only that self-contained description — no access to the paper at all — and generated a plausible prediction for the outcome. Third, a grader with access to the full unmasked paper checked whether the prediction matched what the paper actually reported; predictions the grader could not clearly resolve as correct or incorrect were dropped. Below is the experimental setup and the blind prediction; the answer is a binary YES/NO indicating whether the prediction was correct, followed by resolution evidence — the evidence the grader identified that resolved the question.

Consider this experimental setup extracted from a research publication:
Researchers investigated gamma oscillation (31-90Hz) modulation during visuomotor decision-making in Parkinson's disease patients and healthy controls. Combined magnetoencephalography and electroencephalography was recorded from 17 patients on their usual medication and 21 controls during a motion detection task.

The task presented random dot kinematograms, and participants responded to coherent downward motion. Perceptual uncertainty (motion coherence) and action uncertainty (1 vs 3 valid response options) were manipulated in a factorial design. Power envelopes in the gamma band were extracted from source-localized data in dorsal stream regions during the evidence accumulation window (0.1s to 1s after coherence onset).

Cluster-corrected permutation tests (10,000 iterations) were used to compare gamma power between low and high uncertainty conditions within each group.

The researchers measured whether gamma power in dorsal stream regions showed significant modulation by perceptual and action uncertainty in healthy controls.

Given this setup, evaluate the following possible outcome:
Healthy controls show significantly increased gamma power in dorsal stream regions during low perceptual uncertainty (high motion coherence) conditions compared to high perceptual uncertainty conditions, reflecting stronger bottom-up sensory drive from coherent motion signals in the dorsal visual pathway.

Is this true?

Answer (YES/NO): NO